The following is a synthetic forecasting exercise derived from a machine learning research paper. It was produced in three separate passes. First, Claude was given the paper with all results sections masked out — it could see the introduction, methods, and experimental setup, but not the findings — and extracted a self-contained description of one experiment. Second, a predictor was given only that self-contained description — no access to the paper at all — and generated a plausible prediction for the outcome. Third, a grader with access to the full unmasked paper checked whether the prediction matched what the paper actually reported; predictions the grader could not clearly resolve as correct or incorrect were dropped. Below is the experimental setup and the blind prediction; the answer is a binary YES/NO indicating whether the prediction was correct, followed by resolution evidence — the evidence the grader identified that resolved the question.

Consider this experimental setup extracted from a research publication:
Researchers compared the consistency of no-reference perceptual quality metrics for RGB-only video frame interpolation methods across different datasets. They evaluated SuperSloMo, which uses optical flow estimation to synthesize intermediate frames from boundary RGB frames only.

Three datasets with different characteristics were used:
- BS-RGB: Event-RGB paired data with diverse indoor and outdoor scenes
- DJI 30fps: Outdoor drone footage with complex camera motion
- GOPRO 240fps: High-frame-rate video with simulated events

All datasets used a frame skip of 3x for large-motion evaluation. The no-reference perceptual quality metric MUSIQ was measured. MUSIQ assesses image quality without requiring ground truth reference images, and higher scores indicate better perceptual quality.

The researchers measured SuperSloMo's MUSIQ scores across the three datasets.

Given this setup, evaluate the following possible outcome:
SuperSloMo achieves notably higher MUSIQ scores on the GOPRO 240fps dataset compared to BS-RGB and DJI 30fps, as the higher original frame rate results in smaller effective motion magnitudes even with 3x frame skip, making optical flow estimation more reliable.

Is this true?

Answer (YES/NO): NO